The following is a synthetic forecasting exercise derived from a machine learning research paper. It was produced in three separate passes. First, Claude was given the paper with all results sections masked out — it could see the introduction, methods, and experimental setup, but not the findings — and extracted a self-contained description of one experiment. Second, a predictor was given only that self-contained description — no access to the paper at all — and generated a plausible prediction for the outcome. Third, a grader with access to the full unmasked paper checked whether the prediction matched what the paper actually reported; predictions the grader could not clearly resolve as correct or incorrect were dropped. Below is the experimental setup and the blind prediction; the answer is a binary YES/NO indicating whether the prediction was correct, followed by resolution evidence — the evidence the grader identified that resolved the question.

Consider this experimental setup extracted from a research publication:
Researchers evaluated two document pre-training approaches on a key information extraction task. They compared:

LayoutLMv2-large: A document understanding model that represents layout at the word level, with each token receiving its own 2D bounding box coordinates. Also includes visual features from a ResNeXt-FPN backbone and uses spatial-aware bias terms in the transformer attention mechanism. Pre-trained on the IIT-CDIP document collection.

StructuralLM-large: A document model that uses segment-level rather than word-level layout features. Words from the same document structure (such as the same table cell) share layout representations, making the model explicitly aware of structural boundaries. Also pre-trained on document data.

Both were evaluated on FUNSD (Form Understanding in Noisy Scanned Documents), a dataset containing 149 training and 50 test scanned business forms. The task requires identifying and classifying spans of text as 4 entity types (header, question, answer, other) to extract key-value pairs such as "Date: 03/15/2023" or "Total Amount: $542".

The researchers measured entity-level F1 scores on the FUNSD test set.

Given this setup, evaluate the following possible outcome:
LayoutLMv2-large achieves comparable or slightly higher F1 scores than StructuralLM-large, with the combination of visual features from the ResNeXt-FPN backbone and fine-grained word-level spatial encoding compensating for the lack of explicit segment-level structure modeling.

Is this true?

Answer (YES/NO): NO